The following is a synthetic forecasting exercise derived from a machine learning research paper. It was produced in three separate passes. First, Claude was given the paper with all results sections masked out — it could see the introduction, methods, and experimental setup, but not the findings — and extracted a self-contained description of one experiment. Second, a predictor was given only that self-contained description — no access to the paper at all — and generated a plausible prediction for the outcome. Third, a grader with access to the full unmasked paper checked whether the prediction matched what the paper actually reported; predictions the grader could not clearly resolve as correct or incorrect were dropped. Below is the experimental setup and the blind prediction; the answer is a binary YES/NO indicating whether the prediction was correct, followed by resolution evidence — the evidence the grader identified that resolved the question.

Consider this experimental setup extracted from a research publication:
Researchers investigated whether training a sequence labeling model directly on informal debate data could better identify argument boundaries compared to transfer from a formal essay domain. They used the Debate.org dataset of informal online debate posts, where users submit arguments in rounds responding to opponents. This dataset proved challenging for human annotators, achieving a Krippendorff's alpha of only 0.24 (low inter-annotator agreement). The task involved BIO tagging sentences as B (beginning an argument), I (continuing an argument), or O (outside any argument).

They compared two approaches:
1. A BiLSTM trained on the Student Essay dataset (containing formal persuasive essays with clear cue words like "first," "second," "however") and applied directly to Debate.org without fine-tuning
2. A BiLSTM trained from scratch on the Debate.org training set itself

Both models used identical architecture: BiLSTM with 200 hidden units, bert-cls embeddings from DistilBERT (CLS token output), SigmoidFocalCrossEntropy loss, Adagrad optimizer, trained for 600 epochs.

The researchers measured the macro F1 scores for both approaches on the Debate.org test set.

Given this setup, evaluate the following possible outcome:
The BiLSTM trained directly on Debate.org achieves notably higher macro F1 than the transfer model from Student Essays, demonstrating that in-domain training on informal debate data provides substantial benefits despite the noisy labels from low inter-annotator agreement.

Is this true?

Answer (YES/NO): NO